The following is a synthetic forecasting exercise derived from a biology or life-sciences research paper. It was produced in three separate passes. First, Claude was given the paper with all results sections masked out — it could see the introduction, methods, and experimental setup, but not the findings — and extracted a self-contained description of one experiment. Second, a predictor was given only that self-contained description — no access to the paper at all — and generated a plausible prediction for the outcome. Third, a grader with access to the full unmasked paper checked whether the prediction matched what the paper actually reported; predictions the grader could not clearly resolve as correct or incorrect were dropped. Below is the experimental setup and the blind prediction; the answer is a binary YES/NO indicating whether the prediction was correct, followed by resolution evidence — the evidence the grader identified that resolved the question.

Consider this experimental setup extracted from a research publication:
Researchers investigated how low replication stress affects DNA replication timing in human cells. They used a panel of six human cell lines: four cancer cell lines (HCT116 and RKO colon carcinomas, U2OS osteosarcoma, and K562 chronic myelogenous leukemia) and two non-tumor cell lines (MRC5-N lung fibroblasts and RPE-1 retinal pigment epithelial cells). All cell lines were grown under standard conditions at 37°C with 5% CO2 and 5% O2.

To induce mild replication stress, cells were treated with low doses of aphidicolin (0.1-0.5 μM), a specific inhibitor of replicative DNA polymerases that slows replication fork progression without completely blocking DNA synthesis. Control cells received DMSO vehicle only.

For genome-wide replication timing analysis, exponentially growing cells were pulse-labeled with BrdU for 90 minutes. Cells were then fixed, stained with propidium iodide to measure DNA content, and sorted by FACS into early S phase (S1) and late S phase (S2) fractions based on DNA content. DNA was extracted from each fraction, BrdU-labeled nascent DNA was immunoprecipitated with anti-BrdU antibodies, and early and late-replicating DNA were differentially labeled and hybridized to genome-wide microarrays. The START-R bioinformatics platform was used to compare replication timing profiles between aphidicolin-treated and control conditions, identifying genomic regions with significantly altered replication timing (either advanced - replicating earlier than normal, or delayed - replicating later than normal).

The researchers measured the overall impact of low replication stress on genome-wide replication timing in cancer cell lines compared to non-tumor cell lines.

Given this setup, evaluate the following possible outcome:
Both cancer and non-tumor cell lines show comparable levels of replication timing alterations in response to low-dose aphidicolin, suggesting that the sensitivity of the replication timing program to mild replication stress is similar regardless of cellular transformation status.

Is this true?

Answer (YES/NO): NO